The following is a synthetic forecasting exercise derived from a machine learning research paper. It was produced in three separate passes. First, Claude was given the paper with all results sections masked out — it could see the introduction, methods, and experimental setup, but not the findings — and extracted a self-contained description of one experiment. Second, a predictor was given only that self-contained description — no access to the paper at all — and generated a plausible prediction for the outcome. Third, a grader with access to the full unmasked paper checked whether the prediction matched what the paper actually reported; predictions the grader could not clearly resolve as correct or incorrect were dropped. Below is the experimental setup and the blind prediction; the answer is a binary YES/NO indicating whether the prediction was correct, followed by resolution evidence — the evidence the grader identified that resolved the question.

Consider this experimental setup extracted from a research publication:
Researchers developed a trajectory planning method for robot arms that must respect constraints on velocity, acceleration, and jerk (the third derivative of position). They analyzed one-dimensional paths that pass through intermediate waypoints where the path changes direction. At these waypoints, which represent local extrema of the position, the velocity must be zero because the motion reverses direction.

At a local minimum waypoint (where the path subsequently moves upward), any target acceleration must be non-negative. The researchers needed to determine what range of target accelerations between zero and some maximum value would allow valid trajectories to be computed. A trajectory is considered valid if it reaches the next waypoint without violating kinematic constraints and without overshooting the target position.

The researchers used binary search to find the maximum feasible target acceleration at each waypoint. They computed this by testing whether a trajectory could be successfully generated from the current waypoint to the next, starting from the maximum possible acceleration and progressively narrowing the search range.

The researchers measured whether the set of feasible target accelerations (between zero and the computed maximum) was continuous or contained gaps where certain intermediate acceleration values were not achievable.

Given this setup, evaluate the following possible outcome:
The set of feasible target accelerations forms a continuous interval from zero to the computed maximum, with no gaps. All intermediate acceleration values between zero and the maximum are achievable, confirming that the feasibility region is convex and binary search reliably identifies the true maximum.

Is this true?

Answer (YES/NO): YES